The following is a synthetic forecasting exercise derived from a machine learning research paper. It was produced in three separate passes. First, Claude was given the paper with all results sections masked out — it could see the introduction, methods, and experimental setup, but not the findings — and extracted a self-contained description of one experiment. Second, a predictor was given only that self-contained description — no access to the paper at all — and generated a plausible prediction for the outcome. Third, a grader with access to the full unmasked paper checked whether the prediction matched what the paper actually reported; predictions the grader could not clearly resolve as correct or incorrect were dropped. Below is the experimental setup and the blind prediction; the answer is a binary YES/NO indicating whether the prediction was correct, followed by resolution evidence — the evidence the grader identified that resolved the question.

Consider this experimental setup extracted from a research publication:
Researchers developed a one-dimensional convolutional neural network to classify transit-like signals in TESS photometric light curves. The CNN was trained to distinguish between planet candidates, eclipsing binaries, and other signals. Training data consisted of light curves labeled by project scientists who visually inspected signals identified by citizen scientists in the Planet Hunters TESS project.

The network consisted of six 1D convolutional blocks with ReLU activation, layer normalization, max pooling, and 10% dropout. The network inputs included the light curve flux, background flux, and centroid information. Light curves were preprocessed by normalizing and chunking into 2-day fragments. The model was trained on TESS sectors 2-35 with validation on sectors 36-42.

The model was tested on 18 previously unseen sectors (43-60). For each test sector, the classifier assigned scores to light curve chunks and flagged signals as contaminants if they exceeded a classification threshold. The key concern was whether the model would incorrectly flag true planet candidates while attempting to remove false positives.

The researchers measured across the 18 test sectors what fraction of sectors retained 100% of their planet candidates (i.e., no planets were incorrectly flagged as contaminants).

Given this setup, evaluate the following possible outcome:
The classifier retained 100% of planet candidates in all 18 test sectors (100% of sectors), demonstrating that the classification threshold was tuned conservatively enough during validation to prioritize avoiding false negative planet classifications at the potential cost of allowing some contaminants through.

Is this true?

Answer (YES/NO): NO